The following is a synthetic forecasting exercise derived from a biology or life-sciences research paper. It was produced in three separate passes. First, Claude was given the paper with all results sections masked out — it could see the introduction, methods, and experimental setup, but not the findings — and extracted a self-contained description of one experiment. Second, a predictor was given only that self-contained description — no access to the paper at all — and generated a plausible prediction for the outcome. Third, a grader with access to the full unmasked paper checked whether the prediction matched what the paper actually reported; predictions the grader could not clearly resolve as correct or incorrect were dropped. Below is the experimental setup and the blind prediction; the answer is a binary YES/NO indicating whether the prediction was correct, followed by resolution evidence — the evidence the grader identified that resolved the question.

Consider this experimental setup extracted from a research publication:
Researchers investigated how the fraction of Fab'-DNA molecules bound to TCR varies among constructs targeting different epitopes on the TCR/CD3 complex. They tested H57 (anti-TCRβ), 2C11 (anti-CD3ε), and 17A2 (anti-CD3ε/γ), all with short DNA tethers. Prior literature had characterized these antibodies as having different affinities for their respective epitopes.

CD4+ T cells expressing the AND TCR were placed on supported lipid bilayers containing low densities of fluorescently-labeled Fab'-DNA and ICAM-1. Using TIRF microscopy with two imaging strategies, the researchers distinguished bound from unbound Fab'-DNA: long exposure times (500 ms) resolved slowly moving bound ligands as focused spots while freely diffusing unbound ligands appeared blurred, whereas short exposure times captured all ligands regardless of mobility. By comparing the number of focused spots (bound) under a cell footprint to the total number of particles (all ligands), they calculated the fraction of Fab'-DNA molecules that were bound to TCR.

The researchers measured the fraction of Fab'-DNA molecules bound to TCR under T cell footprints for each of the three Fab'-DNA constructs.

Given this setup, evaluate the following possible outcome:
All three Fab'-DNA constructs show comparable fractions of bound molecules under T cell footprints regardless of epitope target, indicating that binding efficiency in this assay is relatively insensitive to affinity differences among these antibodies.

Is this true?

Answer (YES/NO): YES